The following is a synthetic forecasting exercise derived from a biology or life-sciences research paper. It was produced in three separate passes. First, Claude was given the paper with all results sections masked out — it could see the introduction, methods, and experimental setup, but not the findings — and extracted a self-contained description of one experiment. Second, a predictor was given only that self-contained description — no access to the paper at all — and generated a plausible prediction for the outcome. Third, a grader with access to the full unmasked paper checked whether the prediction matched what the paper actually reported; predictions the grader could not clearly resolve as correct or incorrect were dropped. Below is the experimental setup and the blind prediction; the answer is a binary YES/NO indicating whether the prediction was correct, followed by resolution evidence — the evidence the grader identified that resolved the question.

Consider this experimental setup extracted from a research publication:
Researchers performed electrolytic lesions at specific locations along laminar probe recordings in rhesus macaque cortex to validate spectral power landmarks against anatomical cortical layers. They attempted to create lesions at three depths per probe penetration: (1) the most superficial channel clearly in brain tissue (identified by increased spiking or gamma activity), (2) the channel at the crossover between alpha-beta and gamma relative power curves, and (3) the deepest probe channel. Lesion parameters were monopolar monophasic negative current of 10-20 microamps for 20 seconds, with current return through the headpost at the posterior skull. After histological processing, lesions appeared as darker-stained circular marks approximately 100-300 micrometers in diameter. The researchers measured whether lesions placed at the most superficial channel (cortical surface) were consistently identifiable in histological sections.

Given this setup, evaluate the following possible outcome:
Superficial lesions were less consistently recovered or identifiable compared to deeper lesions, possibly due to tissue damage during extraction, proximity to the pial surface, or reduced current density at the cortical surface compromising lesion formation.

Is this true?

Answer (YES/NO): YES